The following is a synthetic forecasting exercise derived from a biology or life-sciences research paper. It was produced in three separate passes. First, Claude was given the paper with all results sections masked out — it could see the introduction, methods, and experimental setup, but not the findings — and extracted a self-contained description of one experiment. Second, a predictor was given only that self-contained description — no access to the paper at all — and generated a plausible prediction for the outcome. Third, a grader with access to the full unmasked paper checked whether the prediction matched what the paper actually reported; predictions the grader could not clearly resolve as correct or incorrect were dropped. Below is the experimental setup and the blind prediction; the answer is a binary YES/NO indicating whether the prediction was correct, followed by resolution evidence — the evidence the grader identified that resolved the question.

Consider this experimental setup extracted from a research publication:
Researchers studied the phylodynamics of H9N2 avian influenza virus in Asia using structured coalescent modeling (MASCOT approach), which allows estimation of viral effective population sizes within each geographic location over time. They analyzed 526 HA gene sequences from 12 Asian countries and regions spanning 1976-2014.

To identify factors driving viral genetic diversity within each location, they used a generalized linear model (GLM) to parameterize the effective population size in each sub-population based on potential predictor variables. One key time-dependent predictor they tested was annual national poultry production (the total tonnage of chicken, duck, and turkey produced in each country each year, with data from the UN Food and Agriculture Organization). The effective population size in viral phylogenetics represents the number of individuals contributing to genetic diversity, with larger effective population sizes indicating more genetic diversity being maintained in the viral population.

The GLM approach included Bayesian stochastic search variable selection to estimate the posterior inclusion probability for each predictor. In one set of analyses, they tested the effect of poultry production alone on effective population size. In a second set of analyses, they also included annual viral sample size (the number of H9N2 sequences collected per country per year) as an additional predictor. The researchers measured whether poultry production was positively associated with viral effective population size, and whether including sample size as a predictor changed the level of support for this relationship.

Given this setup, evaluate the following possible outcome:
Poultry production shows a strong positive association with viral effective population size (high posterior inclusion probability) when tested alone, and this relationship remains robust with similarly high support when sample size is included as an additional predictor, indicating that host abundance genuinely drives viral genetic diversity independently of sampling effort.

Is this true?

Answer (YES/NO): NO